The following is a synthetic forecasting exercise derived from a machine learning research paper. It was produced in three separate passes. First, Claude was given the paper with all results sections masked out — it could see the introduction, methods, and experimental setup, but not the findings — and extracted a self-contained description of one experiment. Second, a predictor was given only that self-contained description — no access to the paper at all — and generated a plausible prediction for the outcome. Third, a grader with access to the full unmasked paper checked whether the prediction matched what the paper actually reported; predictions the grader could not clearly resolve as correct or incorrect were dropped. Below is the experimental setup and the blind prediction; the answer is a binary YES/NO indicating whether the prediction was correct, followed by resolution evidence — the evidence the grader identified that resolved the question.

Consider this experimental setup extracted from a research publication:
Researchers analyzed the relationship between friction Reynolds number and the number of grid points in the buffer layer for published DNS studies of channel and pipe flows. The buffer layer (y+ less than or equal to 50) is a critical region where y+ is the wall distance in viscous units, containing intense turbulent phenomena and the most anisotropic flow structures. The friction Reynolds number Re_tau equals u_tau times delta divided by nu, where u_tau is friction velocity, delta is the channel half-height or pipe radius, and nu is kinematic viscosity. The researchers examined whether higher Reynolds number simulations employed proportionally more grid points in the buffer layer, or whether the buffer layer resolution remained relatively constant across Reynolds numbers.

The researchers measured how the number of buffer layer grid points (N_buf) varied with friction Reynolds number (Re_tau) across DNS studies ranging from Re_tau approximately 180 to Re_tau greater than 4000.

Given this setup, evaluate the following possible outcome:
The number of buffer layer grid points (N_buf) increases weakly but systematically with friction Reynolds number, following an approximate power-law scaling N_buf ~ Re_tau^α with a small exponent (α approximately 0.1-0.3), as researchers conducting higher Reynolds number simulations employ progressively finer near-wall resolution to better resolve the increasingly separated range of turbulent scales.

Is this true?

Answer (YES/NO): NO